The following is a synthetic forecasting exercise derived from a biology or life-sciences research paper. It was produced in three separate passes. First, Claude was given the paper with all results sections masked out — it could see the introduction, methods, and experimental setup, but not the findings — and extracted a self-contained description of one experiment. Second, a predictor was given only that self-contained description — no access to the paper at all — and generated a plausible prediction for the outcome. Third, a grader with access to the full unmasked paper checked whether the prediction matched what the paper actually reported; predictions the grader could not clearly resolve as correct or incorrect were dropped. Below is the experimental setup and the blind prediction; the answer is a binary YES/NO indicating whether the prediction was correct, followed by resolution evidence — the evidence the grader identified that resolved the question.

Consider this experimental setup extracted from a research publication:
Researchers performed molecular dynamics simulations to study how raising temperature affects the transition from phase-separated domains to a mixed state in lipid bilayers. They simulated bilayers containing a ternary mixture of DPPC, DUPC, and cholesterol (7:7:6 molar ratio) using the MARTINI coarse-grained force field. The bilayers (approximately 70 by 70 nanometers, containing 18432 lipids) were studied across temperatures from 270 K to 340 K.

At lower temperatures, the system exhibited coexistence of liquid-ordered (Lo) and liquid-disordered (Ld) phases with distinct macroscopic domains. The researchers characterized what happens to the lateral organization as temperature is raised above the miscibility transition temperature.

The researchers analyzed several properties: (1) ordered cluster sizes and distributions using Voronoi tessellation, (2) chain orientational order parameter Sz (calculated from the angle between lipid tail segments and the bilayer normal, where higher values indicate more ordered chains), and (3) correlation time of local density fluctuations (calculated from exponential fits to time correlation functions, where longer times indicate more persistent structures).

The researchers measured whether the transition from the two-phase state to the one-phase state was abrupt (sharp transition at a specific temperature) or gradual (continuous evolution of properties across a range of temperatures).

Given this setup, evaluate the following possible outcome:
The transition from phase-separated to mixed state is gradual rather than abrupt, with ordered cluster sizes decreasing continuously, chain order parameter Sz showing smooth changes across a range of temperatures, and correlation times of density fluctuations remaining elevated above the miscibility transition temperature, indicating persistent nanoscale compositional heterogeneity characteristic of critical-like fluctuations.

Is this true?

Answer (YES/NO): NO